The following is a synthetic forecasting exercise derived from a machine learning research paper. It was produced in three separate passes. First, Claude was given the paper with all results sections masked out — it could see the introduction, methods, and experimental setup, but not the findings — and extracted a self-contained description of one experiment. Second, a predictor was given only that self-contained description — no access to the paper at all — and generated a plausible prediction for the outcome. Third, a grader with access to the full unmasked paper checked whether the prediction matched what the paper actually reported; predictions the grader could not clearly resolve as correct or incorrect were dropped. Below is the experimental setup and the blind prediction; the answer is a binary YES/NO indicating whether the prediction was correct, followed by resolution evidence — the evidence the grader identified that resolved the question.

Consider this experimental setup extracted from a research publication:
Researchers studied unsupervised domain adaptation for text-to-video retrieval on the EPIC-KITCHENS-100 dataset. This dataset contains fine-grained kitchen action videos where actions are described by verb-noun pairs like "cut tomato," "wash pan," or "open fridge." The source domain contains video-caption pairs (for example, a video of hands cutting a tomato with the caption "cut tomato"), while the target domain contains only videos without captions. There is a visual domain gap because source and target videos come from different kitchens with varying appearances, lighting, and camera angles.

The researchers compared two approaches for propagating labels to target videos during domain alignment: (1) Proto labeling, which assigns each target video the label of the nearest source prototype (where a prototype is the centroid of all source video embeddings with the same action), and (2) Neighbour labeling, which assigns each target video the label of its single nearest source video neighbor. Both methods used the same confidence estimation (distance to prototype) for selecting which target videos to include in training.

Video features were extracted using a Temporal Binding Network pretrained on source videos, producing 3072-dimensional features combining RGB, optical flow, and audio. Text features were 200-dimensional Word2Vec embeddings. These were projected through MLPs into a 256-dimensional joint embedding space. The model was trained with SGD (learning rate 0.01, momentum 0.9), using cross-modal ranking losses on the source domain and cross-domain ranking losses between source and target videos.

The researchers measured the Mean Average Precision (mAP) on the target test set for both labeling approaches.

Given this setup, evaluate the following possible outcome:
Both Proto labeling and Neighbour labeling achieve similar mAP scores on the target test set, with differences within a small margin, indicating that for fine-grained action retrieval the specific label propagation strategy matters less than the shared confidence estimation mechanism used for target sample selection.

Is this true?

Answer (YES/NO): NO